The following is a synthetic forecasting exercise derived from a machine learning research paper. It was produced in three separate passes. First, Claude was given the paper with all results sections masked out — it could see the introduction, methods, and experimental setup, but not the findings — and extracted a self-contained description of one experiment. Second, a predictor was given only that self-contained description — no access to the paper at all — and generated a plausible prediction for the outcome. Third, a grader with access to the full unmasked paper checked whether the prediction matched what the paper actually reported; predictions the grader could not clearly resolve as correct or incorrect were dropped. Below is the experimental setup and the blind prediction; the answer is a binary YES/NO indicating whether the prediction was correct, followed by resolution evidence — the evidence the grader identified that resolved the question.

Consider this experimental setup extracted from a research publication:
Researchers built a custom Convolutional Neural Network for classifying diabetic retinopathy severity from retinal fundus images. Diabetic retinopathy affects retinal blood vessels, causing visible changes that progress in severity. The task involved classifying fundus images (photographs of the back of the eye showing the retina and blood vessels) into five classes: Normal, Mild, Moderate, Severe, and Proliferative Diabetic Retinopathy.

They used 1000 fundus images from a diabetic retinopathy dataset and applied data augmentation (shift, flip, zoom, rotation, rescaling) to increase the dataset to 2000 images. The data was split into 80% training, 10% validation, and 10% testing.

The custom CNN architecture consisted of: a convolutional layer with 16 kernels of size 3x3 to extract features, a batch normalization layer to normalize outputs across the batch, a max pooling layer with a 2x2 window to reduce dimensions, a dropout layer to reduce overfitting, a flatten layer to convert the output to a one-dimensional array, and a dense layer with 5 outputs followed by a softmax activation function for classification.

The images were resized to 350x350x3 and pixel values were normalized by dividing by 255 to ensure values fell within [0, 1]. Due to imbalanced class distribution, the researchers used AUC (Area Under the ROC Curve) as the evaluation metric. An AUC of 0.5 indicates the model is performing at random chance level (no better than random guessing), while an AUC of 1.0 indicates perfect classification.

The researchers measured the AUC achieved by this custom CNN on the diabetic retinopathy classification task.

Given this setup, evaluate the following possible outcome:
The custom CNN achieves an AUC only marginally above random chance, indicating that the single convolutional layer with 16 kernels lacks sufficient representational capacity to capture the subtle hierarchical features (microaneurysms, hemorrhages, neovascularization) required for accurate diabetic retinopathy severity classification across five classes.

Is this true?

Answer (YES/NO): NO